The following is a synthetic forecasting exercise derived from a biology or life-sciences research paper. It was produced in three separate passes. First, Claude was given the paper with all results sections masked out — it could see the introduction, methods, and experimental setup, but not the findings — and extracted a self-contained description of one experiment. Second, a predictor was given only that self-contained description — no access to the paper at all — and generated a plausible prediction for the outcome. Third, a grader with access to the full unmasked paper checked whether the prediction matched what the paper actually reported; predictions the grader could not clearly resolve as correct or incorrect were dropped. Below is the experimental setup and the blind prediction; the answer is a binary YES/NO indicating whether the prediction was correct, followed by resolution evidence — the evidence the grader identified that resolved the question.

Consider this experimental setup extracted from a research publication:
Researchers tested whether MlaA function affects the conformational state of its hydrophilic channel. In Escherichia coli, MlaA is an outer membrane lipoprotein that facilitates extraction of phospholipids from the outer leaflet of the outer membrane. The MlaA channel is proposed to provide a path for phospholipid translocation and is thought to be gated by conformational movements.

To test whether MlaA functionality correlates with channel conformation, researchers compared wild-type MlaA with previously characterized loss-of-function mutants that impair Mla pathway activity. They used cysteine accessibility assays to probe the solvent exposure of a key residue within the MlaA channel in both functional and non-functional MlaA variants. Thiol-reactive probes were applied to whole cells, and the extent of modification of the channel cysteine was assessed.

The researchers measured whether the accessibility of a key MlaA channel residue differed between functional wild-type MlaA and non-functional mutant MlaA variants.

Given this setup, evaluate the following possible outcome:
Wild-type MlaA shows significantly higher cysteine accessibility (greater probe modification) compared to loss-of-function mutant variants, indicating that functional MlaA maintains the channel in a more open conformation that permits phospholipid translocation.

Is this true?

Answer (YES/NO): NO